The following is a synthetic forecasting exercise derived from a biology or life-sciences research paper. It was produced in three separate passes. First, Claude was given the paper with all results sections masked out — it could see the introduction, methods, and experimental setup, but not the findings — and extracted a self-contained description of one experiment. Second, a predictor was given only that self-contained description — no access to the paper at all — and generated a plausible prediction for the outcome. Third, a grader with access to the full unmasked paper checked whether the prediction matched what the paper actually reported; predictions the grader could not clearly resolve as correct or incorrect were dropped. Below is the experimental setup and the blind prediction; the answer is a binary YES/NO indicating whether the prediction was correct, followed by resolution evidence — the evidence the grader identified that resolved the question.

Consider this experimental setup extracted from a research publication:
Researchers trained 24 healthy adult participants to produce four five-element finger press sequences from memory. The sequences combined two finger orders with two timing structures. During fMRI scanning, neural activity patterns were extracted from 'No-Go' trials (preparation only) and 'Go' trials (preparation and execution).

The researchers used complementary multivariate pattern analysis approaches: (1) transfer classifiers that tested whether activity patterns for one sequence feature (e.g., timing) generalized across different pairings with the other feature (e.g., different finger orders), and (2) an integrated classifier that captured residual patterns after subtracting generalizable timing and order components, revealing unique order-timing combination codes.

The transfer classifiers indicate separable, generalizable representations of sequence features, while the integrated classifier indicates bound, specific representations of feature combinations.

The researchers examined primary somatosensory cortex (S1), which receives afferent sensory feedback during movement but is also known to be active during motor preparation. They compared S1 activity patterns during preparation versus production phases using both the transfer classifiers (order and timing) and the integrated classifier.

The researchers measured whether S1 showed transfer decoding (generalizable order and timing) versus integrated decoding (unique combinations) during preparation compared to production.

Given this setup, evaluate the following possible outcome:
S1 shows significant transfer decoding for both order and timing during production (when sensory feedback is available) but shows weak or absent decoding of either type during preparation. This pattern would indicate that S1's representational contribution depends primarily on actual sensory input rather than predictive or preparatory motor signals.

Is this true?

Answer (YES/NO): NO